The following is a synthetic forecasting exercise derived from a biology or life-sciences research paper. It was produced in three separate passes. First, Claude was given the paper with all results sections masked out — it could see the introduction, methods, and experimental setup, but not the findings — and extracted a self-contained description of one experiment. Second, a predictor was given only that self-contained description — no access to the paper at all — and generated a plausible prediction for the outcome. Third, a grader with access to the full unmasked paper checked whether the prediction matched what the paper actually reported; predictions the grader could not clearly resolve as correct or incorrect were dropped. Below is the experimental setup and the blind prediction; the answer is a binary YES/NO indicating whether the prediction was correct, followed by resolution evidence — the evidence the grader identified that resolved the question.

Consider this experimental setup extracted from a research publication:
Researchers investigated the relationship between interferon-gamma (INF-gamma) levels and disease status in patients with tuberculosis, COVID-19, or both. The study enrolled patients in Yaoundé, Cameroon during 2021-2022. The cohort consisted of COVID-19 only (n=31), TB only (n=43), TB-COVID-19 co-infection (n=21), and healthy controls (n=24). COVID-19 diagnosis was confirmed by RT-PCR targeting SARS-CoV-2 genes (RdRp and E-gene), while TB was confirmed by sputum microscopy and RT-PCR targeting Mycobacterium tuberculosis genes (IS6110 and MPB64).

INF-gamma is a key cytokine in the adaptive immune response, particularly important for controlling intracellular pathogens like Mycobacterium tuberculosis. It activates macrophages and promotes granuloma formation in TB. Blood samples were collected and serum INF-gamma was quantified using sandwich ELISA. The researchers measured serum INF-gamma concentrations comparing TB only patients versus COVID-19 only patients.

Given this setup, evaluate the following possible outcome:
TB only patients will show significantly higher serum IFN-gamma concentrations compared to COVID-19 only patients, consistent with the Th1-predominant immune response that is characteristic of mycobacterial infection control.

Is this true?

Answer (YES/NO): NO